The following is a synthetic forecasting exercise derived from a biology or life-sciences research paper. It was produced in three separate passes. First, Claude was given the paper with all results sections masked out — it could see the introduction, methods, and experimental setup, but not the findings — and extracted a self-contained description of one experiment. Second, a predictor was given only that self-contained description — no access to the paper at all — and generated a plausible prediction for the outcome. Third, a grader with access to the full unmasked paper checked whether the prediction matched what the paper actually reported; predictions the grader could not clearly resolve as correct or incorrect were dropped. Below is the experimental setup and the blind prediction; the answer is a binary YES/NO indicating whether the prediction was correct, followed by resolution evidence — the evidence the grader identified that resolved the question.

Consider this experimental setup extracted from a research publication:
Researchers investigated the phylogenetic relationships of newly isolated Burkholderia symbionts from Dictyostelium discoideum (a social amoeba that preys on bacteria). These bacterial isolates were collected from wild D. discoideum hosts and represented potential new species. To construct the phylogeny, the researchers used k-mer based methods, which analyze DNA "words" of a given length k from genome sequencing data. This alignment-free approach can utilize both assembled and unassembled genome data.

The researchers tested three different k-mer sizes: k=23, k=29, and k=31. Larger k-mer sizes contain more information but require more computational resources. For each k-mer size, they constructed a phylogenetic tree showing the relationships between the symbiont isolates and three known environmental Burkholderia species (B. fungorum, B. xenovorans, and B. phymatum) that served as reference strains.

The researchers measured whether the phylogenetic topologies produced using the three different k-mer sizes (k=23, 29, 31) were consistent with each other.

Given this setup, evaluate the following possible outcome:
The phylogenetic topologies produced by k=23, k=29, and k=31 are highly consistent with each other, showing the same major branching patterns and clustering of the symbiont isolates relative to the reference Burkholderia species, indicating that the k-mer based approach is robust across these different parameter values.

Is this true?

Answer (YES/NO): YES